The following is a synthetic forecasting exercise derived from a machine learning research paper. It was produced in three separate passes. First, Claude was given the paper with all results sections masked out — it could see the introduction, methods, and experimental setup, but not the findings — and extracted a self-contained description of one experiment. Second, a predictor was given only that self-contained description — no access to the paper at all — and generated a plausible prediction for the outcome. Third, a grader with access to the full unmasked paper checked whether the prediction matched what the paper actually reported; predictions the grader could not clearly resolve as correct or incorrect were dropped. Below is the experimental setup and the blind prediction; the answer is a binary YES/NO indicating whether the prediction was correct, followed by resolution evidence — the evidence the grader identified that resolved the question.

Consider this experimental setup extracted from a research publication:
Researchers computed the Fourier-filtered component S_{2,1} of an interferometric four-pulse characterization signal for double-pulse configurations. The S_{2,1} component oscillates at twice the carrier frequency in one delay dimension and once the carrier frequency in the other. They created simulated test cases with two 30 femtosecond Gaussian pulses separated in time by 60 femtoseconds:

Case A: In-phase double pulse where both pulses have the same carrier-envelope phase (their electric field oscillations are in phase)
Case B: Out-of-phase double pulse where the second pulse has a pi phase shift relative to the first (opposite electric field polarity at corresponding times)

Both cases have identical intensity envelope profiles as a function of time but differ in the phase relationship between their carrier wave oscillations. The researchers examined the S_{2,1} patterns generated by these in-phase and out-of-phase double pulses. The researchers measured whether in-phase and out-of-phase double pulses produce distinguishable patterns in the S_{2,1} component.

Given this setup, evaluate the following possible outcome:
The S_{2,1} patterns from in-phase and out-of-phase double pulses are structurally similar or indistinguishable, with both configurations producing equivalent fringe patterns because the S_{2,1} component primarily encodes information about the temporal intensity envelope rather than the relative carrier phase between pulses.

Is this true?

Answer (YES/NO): NO